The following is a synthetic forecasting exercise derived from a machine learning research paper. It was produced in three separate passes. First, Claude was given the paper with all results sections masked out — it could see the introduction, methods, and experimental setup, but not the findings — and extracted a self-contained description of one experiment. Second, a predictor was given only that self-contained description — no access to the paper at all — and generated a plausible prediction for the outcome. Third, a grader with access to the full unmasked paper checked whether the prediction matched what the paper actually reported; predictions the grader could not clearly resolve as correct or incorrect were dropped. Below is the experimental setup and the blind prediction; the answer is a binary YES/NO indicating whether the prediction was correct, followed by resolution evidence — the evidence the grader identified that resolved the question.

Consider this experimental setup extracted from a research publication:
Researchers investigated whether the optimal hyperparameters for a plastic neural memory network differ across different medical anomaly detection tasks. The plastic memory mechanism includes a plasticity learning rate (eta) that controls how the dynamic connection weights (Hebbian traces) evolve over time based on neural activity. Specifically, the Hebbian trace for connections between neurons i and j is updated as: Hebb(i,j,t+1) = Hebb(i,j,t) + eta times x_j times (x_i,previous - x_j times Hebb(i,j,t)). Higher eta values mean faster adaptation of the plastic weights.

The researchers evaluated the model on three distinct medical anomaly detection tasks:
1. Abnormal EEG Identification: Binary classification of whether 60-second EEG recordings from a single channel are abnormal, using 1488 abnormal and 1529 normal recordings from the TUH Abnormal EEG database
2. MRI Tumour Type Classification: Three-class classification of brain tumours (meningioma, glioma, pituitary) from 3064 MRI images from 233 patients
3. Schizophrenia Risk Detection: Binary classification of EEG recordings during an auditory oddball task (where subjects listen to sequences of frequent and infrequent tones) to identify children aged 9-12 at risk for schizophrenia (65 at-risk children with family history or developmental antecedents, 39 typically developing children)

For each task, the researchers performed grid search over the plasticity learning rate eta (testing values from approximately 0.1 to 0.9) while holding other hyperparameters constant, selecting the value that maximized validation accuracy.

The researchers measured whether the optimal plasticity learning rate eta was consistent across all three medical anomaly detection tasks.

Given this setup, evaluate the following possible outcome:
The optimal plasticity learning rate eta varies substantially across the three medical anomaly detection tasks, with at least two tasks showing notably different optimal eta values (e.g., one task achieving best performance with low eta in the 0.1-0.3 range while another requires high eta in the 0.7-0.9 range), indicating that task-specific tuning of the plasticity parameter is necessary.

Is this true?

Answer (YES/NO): NO